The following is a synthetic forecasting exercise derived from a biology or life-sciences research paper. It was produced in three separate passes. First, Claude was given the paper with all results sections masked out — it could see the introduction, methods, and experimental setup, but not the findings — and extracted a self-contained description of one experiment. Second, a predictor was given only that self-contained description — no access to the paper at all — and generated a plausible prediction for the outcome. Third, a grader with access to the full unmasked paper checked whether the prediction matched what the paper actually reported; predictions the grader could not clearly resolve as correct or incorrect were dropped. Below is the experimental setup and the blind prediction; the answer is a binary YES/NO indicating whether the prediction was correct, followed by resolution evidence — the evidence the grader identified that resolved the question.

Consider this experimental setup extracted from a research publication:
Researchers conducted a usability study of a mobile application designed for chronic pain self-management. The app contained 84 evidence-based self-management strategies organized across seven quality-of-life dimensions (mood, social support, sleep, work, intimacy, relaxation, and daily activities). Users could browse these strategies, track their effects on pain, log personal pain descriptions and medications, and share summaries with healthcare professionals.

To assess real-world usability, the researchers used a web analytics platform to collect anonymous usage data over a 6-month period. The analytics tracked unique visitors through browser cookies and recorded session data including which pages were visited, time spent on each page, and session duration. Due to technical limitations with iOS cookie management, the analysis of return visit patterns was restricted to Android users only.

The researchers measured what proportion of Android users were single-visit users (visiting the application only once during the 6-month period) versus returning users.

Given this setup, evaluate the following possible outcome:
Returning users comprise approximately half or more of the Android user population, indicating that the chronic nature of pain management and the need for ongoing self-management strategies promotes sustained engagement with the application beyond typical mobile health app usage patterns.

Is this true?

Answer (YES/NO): NO